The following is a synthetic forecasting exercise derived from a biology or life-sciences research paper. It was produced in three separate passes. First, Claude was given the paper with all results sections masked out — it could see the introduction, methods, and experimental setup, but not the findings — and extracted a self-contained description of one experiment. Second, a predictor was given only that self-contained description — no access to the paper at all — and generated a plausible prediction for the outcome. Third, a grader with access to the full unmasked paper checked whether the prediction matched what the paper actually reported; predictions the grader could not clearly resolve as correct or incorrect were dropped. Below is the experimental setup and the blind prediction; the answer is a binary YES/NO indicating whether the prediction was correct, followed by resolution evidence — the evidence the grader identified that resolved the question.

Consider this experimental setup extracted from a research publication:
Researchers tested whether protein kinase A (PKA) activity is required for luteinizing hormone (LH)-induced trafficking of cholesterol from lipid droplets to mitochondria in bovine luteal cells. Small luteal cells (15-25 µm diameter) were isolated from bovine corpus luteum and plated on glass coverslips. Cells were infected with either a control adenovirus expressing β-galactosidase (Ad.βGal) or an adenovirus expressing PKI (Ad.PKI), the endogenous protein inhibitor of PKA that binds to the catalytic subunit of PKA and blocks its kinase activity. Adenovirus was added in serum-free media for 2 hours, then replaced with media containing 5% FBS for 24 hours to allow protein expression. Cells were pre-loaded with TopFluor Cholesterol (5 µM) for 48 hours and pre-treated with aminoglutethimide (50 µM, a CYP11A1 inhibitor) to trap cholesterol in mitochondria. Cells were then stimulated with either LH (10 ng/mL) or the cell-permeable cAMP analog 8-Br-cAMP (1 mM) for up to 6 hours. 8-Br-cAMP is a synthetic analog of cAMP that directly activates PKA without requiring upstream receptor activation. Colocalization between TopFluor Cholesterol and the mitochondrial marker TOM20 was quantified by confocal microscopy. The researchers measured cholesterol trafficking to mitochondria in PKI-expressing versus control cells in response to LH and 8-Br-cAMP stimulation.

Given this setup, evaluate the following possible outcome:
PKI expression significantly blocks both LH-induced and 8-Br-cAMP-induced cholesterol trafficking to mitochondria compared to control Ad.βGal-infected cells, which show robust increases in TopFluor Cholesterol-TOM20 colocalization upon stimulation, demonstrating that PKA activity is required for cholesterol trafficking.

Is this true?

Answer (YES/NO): YES